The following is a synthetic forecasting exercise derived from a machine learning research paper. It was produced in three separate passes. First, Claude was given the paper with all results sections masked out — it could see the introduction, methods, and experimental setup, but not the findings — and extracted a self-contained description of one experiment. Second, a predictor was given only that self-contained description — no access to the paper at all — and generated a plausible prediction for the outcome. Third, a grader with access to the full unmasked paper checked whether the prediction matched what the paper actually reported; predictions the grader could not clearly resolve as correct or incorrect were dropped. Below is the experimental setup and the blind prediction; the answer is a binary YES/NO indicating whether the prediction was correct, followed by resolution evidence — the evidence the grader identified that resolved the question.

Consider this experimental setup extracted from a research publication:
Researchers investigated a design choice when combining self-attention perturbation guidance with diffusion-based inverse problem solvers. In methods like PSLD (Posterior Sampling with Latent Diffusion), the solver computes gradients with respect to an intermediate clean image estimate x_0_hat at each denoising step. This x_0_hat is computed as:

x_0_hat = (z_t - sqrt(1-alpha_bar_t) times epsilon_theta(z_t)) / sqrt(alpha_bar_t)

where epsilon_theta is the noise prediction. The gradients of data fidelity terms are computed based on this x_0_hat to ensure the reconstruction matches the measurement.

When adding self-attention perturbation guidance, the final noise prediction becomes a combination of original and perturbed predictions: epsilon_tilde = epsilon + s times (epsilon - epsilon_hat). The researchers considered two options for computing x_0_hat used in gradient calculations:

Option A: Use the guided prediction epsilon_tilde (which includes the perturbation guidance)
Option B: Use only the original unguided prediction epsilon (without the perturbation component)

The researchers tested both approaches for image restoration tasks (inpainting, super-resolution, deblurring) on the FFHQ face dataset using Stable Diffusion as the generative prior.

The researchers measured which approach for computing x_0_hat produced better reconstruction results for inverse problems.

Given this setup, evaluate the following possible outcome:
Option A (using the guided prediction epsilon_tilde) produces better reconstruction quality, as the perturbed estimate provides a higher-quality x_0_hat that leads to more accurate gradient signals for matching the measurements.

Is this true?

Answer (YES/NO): NO